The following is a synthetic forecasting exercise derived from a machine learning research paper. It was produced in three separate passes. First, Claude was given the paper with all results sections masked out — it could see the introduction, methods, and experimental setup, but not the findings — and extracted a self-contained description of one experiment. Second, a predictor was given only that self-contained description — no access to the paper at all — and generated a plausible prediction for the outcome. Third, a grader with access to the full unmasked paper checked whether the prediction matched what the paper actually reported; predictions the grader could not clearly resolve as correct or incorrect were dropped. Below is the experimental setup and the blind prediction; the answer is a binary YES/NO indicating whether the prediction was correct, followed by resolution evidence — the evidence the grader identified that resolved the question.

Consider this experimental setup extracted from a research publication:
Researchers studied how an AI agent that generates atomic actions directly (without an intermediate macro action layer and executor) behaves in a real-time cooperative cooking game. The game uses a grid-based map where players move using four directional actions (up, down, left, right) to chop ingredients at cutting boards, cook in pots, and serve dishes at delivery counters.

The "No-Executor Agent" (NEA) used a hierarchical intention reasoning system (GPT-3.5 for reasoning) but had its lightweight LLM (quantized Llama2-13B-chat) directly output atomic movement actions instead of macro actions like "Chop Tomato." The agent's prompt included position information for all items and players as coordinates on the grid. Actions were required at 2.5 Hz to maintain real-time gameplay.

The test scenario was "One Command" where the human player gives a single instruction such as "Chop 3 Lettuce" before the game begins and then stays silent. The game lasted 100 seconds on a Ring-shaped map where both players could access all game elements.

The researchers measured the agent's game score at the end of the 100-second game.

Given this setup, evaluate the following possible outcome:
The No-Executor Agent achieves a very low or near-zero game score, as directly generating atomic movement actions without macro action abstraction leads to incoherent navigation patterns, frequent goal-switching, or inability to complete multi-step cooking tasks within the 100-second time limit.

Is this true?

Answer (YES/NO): YES